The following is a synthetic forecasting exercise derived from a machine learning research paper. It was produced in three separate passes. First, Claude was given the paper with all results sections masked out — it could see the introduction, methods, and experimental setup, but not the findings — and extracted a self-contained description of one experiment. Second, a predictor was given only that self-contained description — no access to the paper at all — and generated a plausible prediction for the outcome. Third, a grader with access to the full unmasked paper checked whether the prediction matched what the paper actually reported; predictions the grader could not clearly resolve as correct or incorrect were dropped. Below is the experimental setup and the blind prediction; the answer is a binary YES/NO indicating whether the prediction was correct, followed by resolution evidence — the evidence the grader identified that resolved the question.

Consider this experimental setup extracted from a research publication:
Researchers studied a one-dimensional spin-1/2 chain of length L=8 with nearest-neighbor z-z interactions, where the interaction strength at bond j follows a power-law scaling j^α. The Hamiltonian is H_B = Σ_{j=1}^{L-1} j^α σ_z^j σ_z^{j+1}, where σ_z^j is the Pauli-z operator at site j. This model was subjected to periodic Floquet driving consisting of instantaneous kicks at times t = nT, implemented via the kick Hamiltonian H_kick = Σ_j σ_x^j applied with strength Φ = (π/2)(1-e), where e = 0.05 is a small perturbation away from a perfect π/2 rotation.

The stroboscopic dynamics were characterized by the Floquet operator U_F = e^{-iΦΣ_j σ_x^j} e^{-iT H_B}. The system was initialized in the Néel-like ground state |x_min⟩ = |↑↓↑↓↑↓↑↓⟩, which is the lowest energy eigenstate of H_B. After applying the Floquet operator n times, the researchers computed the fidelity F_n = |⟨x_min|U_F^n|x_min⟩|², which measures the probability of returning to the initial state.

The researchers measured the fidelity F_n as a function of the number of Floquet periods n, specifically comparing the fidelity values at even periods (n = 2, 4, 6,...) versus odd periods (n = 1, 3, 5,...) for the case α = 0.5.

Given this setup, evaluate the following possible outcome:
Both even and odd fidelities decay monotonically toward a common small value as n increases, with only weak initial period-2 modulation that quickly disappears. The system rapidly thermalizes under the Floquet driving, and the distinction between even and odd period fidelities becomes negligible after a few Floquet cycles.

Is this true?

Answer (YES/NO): NO